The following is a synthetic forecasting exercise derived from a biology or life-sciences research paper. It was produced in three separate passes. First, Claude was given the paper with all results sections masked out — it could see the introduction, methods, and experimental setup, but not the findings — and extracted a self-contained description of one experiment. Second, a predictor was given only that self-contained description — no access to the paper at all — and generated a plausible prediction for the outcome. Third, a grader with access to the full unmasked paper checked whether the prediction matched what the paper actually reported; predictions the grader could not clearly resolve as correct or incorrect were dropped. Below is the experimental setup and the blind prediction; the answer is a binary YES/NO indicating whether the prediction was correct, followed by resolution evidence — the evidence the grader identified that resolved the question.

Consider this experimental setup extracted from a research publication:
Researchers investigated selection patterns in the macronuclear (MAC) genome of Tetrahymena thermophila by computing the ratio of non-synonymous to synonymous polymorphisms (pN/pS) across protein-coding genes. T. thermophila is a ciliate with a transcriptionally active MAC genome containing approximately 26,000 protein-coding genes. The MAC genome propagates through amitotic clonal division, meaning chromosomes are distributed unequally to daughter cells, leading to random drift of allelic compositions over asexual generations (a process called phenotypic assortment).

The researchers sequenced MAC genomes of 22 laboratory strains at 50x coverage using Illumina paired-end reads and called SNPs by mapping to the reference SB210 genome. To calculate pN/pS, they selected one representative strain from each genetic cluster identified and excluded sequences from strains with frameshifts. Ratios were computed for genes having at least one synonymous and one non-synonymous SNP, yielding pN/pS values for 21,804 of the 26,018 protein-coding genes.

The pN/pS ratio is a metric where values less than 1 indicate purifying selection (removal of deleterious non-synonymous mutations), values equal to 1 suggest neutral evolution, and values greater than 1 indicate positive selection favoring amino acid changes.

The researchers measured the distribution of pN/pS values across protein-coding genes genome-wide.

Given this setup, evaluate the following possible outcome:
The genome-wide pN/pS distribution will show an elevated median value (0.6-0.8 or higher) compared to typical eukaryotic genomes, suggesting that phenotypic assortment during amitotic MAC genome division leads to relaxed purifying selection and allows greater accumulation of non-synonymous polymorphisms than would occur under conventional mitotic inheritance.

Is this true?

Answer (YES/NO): NO